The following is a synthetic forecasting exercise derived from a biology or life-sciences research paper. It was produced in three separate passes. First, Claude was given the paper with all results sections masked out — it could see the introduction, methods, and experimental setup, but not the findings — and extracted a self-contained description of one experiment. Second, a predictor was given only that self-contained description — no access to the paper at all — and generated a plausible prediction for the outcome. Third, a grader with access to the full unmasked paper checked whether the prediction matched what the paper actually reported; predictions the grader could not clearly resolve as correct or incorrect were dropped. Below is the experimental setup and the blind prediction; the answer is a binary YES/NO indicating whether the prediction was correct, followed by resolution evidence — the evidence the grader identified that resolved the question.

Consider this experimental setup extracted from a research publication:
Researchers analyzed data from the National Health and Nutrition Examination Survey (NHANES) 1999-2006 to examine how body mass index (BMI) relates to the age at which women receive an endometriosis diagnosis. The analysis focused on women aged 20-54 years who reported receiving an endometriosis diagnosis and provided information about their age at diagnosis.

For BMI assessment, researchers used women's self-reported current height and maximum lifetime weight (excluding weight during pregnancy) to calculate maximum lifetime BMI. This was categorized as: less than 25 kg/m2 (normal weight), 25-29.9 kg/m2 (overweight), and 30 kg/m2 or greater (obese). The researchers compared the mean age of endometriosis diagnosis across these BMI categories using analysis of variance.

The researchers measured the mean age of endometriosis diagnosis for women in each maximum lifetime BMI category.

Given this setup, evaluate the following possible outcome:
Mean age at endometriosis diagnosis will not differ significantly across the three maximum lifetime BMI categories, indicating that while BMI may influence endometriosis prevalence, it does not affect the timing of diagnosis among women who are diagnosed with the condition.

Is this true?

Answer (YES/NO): NO